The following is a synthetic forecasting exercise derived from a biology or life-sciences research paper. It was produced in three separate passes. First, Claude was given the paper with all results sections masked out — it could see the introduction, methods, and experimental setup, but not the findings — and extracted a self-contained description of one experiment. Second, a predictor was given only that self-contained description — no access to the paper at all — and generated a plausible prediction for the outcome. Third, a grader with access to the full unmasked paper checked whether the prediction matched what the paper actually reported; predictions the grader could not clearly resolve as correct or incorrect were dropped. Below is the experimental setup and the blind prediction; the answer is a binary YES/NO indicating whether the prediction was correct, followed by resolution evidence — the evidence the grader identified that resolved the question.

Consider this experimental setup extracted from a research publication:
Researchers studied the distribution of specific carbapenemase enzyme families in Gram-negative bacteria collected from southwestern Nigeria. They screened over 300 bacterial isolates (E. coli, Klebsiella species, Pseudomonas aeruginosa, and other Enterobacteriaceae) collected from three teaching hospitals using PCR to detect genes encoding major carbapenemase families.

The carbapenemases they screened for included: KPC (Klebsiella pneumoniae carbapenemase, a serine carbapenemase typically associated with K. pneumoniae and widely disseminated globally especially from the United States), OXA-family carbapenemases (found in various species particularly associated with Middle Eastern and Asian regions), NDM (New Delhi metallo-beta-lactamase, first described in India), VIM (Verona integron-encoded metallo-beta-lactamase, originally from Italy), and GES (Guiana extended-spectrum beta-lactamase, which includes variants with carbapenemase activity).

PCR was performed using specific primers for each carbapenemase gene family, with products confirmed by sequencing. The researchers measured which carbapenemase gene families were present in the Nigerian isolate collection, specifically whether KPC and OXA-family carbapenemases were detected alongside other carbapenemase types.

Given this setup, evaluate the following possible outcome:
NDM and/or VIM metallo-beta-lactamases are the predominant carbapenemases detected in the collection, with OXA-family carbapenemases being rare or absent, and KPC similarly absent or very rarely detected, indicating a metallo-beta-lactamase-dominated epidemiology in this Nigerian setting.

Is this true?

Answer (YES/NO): NO